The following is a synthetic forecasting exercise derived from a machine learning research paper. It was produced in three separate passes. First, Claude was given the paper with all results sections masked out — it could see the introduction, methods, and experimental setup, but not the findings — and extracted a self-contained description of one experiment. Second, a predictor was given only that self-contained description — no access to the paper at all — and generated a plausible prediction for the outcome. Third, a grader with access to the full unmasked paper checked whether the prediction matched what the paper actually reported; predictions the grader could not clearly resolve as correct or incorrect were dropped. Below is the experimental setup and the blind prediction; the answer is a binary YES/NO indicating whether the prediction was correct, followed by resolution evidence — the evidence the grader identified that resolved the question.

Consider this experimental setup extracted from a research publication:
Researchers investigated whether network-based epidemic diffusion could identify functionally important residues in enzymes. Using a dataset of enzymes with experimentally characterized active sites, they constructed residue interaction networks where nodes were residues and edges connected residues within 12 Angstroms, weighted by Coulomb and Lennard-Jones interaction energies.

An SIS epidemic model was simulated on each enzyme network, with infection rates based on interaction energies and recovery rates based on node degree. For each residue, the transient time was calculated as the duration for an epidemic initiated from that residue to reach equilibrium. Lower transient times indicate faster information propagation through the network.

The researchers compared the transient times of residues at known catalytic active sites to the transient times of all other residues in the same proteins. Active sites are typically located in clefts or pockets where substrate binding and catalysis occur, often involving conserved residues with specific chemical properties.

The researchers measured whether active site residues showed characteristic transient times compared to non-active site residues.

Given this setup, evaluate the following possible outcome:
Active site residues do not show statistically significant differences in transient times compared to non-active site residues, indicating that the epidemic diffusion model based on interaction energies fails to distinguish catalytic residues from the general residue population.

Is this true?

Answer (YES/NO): NO